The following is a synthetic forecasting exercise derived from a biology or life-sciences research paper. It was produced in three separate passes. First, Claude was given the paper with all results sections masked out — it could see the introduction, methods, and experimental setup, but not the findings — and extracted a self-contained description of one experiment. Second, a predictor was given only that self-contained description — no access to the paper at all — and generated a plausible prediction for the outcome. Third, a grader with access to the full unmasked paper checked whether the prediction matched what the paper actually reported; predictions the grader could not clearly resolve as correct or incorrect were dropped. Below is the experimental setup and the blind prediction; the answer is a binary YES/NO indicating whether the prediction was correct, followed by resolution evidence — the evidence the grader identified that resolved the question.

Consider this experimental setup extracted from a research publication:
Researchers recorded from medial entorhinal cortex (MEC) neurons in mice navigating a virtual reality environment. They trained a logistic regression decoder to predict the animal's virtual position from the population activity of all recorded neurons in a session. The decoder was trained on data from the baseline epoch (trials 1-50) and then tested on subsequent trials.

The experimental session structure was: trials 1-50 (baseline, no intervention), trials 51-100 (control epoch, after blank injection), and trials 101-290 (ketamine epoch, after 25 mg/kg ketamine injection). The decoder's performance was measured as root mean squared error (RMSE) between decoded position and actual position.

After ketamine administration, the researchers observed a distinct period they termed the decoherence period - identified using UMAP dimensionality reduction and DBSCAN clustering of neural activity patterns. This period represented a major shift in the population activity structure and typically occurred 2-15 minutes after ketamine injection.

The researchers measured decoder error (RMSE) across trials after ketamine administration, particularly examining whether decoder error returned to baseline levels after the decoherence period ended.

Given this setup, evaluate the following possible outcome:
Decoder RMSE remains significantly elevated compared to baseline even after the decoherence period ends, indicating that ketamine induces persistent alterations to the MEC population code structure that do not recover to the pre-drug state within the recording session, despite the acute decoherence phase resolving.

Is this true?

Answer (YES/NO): YES